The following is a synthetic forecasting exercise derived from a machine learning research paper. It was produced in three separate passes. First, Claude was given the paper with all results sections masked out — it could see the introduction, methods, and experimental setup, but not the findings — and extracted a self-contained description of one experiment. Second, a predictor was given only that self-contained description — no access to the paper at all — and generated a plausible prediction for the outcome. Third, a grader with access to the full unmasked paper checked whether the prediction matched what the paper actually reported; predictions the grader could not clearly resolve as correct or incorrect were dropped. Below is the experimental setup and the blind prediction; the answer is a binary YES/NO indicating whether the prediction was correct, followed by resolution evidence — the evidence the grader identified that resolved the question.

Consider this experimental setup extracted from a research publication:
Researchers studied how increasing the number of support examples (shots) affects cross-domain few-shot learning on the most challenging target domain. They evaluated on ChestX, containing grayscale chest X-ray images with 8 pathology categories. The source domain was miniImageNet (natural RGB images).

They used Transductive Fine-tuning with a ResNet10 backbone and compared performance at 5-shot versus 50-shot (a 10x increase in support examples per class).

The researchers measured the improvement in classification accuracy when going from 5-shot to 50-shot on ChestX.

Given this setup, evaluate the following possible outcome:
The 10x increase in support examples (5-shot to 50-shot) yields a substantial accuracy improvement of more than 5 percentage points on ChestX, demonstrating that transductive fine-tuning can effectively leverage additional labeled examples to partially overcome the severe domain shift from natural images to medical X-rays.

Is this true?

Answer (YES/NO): YES